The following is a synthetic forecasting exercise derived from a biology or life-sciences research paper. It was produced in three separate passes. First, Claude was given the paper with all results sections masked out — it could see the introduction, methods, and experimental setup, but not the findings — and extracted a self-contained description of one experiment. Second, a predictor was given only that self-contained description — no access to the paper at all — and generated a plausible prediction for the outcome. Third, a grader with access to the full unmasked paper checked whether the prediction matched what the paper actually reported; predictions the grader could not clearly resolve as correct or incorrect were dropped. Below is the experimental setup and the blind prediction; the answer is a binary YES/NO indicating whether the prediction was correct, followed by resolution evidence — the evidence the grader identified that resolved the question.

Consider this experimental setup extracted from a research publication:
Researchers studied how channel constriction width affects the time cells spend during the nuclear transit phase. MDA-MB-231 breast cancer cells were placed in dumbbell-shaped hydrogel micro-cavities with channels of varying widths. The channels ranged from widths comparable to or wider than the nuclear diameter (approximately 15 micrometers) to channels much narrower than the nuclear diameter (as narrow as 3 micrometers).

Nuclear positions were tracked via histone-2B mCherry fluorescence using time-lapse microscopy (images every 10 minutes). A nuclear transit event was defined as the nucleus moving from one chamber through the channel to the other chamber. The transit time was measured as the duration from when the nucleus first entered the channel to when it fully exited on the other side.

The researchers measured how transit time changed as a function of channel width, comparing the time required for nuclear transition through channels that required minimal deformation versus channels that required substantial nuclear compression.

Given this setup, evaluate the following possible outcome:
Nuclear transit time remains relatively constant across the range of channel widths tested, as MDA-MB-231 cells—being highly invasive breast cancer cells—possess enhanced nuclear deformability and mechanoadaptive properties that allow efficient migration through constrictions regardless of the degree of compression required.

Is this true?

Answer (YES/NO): NO